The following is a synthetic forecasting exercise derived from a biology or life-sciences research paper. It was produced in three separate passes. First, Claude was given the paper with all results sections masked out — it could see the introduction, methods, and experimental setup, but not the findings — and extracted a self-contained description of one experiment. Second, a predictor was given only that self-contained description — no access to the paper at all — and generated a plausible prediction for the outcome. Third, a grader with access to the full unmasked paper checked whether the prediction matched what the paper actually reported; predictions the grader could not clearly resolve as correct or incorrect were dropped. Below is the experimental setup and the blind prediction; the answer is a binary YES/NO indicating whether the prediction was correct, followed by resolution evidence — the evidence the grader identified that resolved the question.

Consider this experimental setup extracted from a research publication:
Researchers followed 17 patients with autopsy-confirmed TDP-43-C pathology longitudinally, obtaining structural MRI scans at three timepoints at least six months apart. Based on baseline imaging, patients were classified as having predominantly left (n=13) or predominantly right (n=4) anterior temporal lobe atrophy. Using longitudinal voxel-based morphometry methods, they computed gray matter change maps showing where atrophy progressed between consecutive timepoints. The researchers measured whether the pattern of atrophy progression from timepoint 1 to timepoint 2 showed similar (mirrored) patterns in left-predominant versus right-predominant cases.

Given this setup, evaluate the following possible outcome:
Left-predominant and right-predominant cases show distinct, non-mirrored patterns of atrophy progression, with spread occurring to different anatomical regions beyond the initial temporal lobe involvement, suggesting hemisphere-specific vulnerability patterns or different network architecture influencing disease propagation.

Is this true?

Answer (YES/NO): NO